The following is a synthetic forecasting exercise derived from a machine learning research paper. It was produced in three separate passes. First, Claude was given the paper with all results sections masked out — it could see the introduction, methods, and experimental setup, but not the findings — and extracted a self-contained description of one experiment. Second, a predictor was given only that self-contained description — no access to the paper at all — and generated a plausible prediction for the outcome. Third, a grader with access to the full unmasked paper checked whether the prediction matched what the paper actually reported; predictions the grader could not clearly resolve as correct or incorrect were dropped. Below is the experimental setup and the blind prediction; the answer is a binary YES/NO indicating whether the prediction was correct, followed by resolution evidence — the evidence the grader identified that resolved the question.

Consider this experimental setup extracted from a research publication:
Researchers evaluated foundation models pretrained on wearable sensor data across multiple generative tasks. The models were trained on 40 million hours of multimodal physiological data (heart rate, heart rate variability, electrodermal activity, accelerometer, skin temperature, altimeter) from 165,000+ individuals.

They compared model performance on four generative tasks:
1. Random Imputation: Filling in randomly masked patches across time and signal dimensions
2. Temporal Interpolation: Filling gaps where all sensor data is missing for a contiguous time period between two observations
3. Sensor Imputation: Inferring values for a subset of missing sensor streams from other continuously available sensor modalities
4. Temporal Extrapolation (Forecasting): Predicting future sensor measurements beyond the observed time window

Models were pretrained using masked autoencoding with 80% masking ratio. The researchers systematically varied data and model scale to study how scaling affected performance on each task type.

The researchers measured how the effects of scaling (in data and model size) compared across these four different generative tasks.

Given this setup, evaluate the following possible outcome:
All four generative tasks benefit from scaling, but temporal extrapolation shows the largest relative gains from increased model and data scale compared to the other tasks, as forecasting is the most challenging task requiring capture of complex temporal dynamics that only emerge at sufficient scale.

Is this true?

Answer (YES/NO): NO